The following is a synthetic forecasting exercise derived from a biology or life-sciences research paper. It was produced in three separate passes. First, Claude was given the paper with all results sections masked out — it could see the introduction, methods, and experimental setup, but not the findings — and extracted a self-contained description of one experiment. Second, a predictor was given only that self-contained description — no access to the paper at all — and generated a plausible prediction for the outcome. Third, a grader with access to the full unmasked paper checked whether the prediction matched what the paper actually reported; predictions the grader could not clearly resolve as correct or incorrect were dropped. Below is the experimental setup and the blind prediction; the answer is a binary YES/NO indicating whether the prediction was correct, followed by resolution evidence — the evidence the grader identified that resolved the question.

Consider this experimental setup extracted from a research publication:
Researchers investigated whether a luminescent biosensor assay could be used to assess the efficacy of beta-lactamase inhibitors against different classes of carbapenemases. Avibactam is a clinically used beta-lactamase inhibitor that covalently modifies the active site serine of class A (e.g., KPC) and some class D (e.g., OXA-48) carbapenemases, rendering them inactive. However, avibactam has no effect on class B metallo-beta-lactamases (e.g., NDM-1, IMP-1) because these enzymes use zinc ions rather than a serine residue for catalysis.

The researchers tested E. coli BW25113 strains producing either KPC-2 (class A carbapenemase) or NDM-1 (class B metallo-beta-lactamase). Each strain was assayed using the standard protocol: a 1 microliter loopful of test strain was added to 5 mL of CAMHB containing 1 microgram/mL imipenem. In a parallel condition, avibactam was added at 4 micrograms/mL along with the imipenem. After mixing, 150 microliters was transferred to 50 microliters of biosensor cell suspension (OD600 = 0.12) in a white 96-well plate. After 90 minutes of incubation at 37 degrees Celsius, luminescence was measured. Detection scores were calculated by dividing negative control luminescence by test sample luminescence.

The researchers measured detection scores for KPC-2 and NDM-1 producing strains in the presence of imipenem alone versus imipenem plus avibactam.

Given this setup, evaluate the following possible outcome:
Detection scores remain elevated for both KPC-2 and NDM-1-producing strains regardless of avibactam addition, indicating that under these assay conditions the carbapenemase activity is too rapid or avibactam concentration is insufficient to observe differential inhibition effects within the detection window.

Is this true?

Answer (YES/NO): NO